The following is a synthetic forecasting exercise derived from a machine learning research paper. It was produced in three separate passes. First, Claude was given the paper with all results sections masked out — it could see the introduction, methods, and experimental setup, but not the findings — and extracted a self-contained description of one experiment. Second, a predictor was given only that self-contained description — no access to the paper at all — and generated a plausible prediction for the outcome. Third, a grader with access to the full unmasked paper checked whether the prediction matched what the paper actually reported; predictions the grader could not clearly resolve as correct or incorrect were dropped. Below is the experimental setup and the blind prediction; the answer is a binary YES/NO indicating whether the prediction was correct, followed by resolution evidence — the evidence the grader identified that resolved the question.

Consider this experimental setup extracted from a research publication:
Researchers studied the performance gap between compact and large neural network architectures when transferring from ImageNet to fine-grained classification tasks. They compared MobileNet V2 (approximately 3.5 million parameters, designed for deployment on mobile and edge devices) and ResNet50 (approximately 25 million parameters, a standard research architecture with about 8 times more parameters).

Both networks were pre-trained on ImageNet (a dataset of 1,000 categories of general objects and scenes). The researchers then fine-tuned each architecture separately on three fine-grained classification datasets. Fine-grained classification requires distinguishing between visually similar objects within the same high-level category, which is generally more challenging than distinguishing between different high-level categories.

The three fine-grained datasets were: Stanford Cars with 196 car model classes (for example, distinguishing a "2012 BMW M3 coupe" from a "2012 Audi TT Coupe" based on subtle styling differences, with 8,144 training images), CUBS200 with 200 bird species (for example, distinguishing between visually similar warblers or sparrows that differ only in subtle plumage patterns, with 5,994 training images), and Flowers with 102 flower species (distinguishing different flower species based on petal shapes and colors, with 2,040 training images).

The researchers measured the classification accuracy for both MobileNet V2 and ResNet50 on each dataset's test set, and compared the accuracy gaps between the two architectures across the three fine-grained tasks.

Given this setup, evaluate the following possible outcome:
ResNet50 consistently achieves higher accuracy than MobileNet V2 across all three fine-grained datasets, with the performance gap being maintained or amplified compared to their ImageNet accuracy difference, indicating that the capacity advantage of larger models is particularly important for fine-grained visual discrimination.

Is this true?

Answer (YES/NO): NO